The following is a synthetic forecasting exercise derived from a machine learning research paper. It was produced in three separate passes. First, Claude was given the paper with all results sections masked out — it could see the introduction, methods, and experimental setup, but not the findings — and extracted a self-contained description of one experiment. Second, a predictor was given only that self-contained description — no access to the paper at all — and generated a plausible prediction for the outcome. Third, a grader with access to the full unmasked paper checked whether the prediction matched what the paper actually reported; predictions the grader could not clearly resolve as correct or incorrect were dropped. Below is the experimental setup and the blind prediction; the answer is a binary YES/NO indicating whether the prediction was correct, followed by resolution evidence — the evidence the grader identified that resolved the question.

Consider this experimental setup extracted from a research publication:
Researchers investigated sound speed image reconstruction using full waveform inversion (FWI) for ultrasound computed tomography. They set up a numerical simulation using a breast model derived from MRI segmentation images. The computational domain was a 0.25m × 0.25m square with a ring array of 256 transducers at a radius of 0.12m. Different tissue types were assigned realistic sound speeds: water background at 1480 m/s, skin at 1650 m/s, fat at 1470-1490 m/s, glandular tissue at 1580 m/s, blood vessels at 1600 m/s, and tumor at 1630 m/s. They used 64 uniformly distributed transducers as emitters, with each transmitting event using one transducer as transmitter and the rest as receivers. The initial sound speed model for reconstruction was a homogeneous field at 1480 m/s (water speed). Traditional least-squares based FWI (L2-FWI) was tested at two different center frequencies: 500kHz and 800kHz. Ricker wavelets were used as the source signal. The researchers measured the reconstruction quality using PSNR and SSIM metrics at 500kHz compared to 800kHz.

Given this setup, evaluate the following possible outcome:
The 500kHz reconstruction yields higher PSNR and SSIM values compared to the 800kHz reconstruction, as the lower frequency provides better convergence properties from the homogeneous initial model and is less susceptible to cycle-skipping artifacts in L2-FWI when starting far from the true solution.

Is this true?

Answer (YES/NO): YES